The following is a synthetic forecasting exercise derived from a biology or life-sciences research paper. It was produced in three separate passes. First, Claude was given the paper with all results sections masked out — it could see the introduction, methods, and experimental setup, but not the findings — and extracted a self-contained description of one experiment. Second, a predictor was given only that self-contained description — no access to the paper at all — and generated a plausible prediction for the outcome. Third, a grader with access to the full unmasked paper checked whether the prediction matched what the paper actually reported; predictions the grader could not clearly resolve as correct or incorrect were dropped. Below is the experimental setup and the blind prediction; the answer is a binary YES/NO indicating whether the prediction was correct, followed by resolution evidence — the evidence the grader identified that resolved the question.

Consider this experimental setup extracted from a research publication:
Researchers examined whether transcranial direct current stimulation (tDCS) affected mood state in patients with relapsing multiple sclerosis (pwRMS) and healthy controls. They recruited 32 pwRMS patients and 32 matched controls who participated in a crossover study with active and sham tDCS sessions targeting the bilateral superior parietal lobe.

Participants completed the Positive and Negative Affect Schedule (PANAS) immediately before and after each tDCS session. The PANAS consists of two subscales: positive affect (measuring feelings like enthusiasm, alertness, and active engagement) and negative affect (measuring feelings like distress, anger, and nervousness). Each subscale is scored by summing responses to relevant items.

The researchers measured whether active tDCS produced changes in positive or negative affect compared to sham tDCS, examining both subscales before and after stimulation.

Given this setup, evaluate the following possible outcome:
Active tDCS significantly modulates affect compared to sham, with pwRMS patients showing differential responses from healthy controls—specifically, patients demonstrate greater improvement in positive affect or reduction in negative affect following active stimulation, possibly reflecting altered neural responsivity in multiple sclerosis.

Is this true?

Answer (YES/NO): NO